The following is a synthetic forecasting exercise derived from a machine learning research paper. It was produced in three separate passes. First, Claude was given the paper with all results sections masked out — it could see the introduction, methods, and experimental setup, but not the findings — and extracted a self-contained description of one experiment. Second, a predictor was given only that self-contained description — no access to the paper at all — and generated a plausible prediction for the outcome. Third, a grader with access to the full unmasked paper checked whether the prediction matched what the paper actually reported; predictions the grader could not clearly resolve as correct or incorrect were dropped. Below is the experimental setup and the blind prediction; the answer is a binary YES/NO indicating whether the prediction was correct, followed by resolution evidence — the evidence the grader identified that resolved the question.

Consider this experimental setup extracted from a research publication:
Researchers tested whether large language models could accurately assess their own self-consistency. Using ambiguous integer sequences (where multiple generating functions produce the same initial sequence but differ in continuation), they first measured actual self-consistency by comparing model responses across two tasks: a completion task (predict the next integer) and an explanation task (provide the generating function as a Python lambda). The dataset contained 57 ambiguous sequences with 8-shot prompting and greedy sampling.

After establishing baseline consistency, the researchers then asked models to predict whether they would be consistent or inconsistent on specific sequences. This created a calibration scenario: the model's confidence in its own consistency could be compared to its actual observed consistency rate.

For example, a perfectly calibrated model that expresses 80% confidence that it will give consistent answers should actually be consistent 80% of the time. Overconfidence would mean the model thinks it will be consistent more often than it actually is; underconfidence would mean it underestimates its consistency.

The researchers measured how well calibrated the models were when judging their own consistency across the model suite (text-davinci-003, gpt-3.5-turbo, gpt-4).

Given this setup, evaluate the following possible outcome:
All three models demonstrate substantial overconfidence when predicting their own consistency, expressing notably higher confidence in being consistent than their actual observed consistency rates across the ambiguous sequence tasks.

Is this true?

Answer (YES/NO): NO